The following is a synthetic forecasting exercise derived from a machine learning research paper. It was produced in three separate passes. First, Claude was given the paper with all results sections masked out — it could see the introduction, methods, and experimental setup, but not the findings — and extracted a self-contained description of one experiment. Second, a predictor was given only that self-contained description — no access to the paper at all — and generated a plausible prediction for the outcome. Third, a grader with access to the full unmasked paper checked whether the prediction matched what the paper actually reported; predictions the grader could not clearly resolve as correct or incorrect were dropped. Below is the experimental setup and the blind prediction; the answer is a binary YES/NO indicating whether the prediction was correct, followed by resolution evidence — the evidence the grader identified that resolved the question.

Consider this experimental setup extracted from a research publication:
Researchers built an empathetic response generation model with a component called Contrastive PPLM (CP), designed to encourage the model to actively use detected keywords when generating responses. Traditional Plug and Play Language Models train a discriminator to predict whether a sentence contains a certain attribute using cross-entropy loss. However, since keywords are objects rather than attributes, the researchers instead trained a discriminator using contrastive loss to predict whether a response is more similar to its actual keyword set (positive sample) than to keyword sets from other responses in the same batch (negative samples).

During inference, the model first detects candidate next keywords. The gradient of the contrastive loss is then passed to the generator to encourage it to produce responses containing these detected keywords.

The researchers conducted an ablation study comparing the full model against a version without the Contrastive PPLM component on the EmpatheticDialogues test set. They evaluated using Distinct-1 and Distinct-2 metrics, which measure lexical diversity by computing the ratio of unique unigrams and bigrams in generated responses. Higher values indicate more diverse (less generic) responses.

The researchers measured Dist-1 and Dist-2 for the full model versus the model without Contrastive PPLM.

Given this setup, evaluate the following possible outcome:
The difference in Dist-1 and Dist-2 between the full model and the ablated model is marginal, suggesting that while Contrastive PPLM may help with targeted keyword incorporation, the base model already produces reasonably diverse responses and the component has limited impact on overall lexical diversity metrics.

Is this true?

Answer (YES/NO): NO